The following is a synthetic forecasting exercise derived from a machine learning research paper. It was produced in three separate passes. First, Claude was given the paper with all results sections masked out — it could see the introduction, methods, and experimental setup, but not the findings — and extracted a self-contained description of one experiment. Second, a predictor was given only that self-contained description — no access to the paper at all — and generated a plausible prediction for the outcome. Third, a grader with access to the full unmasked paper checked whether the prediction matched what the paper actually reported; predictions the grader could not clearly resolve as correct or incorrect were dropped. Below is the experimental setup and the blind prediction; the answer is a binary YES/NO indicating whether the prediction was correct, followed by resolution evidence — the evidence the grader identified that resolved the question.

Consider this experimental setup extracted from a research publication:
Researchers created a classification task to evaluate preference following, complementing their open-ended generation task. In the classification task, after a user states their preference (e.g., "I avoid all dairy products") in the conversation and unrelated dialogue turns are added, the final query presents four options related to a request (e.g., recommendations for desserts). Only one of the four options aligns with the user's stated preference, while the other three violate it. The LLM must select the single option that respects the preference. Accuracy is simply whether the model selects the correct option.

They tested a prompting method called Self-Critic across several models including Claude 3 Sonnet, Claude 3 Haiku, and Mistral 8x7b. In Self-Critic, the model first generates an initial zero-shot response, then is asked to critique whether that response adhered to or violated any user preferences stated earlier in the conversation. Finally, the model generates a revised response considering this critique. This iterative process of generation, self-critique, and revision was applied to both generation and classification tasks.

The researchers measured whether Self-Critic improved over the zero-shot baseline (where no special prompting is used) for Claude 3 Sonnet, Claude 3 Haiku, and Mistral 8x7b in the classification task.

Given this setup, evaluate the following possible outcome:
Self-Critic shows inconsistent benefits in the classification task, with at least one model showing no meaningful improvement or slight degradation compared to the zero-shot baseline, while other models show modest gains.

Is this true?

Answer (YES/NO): NO